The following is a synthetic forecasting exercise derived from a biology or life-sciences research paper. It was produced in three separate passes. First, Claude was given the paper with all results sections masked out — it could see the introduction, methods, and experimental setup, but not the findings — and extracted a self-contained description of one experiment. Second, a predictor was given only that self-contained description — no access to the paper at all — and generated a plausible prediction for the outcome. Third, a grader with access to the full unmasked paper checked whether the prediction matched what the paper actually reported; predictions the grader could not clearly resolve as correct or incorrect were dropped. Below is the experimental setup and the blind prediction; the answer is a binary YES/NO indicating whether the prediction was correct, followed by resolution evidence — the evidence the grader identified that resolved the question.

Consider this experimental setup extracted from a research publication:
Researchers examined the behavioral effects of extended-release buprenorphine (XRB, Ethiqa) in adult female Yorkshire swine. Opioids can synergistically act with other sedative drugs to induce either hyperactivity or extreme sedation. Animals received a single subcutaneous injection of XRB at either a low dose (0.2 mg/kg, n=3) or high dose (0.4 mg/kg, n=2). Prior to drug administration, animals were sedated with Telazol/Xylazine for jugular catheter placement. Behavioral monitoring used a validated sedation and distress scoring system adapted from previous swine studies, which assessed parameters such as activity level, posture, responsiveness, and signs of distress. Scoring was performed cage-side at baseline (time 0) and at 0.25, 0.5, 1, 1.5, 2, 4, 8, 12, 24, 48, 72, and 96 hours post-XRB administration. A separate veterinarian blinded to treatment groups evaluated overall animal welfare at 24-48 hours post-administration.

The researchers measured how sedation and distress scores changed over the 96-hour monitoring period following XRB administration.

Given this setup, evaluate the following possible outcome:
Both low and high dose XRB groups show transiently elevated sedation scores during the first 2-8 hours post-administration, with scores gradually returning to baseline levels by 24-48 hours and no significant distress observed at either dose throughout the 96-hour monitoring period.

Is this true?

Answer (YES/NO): NO